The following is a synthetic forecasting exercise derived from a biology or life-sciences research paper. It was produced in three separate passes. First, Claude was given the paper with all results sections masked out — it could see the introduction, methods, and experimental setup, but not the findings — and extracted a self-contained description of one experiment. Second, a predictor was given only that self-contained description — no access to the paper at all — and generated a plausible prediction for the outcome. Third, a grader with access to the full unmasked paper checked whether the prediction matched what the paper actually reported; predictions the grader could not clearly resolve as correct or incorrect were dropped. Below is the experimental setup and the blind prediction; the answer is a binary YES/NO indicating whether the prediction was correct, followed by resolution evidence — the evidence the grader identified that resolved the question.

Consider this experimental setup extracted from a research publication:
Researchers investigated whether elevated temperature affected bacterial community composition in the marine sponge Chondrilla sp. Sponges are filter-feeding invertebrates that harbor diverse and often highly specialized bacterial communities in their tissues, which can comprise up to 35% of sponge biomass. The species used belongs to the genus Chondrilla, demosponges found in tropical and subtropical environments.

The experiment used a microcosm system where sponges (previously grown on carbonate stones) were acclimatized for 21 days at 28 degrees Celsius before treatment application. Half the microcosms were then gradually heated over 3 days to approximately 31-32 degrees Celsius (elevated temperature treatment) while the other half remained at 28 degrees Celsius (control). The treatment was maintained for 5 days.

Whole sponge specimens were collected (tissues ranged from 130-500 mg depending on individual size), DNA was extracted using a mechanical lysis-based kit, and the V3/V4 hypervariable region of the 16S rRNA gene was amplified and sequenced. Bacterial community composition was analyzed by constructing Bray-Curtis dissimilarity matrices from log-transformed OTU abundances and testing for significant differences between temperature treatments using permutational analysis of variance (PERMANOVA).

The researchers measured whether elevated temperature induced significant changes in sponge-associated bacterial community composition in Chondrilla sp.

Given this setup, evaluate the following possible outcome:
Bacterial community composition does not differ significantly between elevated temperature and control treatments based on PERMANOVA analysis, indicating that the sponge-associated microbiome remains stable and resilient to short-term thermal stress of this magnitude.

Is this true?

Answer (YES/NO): NO